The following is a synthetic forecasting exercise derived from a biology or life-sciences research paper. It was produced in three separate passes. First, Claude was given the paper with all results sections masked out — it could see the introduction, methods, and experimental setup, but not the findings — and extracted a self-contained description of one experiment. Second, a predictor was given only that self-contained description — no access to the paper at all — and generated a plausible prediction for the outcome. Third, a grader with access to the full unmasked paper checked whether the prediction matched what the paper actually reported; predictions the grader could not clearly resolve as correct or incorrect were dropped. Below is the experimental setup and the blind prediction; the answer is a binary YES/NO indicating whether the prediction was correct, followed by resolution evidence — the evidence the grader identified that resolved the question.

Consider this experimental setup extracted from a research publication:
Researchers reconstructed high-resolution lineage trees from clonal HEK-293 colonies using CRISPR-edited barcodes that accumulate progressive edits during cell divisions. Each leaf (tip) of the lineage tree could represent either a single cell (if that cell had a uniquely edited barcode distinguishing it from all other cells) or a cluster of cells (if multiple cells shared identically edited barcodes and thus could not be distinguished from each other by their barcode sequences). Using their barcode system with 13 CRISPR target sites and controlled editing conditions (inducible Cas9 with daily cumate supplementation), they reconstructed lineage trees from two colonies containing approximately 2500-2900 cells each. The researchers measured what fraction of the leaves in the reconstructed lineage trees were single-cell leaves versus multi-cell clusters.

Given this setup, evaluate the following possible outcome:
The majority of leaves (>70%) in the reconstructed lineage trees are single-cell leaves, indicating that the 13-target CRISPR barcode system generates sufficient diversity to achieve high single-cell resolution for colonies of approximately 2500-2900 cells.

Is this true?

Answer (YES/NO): YES